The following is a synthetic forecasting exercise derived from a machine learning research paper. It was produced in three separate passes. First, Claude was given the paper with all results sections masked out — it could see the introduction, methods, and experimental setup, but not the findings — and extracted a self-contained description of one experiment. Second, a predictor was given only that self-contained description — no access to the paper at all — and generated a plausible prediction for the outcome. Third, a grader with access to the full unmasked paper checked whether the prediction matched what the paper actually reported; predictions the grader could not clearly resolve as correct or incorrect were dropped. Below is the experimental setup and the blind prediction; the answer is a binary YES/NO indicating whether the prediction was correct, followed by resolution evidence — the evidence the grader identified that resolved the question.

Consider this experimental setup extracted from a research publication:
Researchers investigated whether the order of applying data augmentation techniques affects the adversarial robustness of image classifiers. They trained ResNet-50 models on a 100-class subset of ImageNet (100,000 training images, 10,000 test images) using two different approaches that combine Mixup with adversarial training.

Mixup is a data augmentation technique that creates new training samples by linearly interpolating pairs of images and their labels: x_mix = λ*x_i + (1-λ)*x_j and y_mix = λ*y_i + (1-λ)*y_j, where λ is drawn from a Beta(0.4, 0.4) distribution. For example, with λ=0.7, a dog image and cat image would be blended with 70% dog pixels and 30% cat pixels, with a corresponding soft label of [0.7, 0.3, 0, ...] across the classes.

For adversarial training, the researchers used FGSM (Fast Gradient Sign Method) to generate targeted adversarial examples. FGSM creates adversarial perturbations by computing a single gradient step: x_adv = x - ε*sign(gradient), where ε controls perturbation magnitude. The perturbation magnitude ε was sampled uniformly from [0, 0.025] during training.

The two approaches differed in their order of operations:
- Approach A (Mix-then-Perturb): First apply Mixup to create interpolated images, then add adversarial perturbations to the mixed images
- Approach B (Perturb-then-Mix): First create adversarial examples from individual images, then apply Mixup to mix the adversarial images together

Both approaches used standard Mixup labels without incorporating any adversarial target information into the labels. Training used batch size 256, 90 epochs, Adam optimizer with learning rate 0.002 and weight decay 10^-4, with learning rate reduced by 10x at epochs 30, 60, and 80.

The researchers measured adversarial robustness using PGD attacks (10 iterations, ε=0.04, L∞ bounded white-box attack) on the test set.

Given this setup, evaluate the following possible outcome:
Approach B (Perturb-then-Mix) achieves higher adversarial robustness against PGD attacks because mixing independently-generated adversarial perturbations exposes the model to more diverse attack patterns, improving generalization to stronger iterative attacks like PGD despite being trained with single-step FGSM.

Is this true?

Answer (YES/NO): NO